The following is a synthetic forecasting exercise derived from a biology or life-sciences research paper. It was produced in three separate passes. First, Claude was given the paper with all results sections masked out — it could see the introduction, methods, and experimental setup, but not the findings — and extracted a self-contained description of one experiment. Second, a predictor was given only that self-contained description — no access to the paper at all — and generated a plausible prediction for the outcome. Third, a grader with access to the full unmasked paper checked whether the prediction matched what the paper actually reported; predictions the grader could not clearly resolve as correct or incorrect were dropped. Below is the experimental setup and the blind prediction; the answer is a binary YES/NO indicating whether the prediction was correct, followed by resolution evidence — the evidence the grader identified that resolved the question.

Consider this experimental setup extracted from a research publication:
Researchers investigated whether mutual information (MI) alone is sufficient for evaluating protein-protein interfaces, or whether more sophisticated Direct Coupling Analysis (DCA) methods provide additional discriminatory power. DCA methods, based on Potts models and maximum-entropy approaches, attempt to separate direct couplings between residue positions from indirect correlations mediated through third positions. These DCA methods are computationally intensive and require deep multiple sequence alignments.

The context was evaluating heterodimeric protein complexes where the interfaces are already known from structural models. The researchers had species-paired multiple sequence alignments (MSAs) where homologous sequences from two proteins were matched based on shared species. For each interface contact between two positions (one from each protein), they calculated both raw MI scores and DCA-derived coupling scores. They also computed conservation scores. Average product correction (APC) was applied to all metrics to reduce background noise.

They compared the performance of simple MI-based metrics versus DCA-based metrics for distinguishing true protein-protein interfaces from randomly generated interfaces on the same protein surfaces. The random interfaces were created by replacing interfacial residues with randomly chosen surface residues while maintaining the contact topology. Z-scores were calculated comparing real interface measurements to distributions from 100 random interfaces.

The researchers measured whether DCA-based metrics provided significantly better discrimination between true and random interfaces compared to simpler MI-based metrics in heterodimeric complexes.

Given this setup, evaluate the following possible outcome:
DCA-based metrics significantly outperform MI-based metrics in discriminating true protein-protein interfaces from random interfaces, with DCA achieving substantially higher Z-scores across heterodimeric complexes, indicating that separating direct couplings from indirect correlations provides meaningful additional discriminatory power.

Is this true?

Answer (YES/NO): NO